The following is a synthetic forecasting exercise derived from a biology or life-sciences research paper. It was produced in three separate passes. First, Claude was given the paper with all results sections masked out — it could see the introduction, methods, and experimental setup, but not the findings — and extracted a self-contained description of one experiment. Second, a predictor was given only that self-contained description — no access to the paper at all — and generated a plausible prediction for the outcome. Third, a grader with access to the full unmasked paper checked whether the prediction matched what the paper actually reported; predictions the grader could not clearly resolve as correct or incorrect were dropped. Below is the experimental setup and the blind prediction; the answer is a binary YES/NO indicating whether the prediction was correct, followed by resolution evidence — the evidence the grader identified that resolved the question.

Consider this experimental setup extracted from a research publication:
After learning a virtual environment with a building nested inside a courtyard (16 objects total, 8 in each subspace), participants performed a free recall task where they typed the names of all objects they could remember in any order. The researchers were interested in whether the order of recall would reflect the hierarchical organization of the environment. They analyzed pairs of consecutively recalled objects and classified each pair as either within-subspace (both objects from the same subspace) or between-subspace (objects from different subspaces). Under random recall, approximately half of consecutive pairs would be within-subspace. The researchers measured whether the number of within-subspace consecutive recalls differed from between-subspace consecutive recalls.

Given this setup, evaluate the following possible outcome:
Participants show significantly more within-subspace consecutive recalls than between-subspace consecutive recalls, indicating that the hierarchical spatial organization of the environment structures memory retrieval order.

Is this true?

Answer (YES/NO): YES